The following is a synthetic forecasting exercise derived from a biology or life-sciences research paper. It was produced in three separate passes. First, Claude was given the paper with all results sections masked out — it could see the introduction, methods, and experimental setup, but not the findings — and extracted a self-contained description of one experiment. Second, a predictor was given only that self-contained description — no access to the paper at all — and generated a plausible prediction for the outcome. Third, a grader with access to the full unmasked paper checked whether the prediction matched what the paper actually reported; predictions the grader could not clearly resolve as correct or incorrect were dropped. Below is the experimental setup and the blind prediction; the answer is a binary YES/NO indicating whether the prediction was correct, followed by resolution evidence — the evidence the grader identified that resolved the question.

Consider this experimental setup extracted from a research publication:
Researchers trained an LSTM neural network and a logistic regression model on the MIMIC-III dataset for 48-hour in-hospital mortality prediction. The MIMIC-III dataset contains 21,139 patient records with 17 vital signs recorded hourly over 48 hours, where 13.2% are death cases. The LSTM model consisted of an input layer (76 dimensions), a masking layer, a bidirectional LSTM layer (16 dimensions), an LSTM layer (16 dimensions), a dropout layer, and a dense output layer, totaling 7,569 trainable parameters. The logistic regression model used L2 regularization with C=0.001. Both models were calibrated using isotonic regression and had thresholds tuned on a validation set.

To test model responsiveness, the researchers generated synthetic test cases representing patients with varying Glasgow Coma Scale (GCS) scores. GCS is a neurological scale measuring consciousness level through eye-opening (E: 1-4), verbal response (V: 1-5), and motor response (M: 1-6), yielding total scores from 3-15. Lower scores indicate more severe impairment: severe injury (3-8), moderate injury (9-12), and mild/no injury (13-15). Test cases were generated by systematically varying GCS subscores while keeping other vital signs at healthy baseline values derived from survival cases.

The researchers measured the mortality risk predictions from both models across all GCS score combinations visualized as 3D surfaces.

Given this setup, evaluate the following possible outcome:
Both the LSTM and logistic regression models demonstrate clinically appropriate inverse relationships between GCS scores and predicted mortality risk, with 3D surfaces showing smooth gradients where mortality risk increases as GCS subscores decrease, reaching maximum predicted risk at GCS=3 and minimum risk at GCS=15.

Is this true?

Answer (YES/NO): NO